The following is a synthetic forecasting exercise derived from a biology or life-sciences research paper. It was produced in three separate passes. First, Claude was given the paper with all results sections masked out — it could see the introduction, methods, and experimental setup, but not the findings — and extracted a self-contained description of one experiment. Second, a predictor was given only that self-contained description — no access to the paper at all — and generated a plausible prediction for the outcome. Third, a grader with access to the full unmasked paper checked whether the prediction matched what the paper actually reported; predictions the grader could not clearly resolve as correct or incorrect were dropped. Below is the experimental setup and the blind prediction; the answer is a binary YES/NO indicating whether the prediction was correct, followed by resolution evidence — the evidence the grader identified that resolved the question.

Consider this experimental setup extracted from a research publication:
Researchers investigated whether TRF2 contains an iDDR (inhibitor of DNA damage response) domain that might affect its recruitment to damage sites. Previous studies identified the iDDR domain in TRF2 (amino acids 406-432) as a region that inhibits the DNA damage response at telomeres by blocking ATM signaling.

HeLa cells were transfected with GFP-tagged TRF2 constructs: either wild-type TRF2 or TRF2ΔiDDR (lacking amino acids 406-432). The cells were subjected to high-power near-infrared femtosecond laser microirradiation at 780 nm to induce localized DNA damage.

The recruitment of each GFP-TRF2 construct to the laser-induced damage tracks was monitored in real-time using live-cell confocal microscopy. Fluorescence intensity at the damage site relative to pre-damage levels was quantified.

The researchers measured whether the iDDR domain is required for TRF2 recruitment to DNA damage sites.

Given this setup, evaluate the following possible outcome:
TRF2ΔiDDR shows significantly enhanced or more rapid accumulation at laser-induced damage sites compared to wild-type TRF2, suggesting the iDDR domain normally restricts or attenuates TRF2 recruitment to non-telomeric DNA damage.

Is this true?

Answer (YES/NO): NO